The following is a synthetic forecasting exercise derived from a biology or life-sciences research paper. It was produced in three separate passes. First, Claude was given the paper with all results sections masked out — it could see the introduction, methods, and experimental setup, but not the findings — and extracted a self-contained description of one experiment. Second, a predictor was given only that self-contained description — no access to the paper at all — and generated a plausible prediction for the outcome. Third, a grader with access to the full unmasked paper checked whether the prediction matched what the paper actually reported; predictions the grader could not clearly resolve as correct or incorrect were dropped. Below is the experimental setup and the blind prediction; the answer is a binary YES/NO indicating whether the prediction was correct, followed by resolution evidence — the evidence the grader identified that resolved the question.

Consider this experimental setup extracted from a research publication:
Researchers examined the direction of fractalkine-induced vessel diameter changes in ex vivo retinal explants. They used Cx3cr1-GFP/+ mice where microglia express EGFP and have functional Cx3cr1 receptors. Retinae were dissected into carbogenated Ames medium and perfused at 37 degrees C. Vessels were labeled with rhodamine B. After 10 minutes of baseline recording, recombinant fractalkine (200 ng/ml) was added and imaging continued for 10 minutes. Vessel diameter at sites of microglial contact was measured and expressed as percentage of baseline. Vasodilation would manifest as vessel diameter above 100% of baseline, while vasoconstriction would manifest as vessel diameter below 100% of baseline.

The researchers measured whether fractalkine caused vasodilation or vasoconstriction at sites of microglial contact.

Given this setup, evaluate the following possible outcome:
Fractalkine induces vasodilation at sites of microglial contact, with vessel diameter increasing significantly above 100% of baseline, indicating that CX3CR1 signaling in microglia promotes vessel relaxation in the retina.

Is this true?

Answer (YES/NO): NO